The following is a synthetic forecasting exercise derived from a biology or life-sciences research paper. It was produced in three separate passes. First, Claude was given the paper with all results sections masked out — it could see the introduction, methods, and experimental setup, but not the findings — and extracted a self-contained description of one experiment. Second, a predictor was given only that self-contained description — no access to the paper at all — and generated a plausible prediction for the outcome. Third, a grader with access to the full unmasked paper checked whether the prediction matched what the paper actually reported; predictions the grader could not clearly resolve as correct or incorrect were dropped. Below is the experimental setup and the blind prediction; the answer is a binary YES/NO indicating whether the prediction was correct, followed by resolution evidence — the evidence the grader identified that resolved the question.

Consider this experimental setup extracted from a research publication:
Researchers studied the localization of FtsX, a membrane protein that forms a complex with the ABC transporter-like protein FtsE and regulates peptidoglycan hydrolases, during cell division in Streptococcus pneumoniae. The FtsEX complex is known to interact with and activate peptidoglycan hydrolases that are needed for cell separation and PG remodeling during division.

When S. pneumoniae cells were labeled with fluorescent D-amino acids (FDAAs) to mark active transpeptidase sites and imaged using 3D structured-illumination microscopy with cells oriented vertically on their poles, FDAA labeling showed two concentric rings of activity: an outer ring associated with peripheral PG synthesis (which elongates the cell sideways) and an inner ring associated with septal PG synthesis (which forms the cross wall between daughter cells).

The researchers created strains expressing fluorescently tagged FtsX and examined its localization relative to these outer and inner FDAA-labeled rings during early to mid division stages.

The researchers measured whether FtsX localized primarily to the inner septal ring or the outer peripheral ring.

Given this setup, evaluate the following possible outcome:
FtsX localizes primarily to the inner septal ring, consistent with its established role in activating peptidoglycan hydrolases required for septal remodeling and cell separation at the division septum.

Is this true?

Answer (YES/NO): NO